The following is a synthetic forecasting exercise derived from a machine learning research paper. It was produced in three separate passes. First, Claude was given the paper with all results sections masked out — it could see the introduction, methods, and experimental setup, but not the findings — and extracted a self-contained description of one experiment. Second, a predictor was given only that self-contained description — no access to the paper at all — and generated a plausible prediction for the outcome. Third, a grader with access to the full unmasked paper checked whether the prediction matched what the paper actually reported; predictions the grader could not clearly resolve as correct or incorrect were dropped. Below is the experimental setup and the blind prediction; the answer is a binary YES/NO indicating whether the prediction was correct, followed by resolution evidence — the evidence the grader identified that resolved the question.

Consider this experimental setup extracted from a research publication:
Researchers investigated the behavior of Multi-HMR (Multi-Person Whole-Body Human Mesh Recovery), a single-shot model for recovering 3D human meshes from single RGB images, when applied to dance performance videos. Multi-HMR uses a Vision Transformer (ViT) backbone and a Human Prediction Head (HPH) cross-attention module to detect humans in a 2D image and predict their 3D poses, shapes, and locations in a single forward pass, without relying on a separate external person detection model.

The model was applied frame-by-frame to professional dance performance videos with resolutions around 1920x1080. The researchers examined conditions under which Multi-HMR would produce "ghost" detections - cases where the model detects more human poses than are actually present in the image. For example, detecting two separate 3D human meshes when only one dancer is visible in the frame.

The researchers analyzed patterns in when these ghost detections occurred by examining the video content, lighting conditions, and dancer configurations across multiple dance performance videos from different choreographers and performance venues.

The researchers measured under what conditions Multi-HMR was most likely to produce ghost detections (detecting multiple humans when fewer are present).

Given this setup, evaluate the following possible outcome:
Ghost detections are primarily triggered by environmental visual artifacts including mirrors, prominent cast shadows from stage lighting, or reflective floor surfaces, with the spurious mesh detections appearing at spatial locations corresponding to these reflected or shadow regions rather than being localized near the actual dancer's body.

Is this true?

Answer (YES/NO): NO